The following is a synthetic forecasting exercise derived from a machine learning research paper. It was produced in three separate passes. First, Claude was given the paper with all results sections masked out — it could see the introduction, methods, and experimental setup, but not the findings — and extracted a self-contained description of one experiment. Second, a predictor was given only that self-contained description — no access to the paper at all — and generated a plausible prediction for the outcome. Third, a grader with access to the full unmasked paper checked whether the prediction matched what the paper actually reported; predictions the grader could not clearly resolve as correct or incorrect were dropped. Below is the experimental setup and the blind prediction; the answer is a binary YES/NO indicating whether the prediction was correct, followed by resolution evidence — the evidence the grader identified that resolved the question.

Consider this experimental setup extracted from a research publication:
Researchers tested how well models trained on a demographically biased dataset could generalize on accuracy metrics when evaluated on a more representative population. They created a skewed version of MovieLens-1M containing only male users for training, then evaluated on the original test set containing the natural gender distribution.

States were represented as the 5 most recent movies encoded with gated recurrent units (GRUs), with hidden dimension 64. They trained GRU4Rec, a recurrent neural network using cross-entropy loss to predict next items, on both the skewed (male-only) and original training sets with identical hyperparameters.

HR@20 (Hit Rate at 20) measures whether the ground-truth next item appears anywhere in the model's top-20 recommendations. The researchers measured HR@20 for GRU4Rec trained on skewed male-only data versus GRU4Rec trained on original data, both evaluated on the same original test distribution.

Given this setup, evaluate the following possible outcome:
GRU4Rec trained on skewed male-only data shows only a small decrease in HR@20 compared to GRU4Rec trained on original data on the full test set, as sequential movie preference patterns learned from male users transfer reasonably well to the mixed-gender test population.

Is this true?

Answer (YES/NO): YES